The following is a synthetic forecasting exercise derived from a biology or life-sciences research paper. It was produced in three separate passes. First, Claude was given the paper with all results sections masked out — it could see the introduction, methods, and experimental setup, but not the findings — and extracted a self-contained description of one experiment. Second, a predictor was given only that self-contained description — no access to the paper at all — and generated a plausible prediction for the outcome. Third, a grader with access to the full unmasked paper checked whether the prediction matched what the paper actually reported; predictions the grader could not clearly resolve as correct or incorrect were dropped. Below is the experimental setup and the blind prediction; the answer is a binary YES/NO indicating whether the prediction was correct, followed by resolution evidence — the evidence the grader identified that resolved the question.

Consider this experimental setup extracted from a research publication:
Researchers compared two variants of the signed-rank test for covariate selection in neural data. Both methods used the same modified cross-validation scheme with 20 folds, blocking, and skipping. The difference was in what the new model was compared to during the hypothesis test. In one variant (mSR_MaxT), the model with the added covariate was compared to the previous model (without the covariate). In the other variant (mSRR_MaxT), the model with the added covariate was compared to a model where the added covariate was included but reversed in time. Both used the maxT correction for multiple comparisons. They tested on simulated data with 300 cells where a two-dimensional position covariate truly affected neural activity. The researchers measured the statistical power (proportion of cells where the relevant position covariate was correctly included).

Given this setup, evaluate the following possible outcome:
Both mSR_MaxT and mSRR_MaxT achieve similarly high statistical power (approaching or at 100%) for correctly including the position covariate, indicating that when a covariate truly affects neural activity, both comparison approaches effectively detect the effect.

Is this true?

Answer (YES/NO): NO